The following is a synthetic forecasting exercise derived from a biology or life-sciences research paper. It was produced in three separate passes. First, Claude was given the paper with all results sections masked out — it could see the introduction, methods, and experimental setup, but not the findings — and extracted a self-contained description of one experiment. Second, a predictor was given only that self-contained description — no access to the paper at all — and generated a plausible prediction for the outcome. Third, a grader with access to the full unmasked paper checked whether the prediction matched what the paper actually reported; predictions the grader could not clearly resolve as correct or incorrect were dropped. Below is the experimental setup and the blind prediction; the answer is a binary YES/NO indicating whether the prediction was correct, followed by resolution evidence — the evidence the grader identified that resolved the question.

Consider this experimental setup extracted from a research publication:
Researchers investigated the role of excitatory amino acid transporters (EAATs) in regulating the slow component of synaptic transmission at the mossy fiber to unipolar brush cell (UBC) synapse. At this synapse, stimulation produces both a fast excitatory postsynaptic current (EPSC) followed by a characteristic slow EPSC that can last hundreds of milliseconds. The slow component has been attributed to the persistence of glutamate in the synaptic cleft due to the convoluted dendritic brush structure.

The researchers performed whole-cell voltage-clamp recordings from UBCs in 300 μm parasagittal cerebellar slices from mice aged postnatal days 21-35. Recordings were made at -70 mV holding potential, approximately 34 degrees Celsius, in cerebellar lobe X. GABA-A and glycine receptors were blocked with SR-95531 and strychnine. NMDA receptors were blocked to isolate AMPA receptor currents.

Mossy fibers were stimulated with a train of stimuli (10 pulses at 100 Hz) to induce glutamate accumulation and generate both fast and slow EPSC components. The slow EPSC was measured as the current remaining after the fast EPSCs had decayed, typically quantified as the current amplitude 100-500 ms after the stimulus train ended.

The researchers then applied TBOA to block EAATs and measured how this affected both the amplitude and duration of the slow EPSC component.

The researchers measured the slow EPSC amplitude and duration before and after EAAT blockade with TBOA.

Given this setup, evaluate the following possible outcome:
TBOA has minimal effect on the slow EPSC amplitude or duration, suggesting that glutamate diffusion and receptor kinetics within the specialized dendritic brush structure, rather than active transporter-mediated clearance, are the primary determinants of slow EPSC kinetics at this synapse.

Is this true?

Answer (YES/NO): NO